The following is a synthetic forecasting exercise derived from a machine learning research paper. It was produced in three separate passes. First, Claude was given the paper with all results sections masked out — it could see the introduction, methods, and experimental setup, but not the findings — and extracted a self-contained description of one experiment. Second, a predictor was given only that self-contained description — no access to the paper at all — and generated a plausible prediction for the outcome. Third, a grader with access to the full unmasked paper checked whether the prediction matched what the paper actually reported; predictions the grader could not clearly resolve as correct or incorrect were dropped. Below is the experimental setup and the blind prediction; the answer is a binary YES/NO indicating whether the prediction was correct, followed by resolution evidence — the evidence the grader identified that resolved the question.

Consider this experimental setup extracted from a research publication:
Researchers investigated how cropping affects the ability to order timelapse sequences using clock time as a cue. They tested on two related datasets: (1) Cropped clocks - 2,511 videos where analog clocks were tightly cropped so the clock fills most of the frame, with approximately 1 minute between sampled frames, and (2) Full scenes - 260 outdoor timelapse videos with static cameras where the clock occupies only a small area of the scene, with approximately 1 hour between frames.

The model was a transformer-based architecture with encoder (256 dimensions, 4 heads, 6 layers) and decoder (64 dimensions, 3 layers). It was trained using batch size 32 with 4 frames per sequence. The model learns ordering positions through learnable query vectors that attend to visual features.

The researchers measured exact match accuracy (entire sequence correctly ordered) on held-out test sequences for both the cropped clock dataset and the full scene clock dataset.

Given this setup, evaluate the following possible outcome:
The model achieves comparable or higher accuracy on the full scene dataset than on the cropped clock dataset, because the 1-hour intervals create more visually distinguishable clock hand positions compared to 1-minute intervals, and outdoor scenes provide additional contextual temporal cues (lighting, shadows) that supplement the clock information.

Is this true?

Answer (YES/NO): NO